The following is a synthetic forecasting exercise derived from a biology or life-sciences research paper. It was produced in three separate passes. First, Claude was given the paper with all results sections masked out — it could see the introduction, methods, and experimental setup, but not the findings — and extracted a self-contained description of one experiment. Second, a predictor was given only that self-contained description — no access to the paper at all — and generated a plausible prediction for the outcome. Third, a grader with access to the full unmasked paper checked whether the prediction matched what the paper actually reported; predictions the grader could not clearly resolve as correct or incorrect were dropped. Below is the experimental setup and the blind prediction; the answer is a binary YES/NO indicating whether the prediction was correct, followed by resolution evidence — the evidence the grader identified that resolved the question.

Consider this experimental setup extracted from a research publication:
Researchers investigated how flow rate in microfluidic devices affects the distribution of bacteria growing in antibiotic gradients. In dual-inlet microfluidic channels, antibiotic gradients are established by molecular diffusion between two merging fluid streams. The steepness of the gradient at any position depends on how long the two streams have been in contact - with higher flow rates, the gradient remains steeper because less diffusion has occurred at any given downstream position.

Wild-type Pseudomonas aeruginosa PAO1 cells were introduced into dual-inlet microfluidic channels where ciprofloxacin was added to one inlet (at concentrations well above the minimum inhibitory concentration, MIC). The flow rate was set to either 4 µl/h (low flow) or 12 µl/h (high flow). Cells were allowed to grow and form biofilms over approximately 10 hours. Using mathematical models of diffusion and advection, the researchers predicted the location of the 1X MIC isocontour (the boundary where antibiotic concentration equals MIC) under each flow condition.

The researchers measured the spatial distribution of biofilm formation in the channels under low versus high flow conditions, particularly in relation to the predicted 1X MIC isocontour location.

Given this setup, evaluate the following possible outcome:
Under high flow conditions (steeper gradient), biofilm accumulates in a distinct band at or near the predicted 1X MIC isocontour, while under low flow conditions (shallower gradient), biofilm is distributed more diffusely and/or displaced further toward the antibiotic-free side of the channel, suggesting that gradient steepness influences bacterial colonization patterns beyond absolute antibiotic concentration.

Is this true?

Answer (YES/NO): NO